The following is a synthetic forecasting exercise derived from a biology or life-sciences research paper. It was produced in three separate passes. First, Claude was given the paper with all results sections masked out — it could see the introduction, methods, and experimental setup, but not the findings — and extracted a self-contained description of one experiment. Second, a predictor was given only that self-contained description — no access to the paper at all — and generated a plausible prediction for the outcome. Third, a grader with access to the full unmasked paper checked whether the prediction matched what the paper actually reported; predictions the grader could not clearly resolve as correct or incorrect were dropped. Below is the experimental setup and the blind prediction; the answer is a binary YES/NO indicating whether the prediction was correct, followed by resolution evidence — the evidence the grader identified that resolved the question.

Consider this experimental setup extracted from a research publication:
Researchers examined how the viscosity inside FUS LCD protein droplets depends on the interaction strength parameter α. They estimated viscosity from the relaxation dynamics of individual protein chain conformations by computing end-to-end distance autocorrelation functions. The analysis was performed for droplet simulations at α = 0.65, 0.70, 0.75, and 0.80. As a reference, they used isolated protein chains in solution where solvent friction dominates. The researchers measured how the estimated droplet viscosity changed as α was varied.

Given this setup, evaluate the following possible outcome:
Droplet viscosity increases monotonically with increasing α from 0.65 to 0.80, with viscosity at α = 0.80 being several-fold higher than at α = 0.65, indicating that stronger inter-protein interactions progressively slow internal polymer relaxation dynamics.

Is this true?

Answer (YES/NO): YES